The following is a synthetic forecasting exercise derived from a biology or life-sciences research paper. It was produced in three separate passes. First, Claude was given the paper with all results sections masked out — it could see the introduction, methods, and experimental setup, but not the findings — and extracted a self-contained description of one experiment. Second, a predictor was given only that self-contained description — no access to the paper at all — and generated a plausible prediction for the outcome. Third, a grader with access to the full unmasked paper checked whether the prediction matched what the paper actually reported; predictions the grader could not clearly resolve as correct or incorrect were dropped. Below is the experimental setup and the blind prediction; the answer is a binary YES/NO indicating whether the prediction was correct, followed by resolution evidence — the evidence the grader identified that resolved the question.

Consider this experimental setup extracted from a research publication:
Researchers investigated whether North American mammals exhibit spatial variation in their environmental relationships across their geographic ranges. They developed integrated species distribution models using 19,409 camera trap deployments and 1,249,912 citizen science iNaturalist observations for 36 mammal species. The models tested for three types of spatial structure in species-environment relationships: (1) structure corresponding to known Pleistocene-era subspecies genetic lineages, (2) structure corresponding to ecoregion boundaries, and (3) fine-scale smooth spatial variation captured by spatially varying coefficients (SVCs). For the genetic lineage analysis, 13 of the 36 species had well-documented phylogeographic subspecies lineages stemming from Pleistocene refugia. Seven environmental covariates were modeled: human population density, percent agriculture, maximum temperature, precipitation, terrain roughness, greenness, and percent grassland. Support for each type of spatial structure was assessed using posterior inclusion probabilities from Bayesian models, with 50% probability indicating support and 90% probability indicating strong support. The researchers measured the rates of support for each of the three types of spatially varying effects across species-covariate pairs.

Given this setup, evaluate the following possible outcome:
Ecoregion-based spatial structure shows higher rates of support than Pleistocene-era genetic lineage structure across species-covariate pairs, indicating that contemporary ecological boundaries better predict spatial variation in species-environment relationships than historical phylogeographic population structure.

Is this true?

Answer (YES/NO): YES